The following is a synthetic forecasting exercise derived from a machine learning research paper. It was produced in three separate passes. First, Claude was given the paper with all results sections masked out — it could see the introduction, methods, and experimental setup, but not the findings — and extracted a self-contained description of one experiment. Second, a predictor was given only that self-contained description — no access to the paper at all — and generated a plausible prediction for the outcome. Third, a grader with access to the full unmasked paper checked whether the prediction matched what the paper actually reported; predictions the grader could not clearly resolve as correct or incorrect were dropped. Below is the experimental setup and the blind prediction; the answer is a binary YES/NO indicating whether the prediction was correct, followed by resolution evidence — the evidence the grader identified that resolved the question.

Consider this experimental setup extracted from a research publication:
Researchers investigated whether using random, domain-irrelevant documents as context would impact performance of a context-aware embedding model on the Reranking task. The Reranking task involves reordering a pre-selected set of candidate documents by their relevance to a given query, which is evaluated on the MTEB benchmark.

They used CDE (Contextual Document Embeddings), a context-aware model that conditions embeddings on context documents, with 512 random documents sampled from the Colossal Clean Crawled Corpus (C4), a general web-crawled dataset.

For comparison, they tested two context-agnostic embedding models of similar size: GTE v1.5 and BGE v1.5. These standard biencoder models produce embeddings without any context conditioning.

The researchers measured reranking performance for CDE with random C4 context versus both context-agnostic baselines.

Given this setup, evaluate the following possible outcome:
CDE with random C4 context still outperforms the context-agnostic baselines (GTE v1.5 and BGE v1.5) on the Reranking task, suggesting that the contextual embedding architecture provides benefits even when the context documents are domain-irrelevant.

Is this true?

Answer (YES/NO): NO